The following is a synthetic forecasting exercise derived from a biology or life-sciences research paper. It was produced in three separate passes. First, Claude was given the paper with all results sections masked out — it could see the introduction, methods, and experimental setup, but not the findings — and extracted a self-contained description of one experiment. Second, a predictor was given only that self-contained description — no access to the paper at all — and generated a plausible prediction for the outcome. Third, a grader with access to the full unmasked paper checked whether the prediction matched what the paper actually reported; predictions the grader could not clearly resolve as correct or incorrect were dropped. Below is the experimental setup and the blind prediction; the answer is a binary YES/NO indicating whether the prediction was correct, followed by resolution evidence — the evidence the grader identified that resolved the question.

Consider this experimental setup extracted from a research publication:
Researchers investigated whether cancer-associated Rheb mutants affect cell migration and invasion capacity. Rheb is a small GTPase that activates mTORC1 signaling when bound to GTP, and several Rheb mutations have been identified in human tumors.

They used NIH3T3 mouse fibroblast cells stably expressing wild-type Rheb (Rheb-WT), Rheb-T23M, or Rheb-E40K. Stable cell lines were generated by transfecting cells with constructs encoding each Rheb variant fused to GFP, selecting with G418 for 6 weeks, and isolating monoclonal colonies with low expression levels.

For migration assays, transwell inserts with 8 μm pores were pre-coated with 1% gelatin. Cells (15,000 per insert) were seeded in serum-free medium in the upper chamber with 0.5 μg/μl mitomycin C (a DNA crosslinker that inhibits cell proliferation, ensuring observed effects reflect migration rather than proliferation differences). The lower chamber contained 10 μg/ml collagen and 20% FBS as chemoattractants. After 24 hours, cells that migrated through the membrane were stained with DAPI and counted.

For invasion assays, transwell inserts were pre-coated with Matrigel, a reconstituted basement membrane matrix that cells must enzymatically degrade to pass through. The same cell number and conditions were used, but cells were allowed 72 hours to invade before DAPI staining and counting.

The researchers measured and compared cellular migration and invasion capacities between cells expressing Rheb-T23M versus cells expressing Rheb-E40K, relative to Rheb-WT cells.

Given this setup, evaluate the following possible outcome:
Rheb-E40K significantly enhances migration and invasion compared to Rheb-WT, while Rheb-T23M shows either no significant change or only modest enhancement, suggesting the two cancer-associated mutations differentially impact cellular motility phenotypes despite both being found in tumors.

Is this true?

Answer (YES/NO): NO